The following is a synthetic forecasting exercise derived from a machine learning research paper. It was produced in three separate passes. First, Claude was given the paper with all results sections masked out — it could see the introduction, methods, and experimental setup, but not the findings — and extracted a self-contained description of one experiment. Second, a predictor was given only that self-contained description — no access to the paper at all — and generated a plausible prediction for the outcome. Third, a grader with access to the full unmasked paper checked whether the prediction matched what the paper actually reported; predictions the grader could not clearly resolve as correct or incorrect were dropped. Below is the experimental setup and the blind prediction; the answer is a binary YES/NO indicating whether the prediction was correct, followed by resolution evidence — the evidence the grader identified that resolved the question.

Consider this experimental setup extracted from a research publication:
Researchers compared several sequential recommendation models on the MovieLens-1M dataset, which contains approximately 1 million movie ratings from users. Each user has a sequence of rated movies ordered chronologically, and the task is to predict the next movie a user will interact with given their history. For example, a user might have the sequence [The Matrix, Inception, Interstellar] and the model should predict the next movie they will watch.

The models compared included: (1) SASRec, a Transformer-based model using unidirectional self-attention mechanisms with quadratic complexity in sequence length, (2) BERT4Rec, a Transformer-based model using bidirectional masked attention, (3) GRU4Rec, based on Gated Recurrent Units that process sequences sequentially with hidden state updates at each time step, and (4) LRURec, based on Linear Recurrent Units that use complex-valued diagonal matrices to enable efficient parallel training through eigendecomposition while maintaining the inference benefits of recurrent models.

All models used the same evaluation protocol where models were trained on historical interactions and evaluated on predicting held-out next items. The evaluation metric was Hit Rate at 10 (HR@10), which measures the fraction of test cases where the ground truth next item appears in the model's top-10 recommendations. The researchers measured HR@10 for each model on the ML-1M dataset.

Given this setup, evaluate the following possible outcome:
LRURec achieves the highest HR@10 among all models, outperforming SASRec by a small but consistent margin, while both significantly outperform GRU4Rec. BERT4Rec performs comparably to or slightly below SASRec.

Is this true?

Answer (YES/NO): NO